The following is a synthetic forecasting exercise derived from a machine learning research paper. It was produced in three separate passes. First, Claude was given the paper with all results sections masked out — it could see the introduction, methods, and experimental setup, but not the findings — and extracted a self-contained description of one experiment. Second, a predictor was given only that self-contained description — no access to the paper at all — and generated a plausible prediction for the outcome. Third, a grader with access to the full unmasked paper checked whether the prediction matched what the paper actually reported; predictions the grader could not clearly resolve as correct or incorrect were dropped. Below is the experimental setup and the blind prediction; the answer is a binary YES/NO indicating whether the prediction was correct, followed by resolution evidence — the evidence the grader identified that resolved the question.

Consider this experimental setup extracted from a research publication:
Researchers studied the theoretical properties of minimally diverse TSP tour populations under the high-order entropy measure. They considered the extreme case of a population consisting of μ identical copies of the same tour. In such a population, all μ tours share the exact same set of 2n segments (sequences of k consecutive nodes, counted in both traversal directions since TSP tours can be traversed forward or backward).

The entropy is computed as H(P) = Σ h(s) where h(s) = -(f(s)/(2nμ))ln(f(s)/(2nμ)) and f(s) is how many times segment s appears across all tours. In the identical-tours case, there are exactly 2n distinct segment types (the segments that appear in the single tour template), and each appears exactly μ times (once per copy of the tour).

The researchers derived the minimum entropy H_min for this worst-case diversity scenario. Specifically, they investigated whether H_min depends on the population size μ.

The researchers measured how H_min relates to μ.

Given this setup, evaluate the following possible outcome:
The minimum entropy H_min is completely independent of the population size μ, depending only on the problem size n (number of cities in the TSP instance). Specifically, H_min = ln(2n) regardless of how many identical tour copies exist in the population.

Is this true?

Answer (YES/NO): YES